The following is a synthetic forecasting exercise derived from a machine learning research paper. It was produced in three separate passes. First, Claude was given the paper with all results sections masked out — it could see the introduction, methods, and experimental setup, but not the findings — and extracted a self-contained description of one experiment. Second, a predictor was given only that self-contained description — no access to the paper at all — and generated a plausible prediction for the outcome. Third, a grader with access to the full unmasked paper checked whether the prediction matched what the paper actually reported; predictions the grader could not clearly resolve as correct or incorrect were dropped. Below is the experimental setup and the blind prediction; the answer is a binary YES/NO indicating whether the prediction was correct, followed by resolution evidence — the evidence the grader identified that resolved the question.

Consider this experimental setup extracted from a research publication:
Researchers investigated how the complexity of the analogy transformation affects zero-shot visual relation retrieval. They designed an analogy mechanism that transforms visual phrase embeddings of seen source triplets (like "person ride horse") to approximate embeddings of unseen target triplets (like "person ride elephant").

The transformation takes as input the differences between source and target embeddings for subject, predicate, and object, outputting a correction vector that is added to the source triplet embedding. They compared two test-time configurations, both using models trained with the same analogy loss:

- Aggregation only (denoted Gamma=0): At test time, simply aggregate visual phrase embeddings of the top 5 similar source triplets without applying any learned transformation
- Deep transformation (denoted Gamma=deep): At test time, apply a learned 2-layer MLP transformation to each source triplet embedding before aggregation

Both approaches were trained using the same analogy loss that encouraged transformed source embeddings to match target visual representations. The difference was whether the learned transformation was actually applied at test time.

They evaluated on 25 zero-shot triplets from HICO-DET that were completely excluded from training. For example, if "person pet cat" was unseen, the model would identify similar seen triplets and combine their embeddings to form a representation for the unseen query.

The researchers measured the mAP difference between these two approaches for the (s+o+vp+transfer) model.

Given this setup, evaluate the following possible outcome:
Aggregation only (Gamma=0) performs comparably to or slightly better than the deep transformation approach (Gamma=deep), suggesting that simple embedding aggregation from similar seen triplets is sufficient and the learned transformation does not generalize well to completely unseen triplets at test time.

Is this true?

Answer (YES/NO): NO